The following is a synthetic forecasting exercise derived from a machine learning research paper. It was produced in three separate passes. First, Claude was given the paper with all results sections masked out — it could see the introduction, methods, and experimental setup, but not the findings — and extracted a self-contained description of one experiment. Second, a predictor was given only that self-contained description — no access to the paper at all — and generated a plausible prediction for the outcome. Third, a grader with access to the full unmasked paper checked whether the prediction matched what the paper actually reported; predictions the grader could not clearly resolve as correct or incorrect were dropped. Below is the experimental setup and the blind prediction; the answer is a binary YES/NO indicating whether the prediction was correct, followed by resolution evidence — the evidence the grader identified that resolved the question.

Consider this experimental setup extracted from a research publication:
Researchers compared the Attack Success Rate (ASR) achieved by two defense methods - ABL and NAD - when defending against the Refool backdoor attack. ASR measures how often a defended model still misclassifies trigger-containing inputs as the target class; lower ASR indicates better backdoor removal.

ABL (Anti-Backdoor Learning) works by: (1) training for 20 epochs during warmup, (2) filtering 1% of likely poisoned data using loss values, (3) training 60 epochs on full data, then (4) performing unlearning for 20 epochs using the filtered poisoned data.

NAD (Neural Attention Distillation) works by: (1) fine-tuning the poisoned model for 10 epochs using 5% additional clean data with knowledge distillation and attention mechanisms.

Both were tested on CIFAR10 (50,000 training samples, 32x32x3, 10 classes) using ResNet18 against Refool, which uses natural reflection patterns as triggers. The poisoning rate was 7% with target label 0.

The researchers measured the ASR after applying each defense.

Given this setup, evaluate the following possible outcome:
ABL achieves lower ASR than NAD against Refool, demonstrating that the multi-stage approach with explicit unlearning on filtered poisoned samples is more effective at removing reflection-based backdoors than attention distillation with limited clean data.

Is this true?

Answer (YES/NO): YES